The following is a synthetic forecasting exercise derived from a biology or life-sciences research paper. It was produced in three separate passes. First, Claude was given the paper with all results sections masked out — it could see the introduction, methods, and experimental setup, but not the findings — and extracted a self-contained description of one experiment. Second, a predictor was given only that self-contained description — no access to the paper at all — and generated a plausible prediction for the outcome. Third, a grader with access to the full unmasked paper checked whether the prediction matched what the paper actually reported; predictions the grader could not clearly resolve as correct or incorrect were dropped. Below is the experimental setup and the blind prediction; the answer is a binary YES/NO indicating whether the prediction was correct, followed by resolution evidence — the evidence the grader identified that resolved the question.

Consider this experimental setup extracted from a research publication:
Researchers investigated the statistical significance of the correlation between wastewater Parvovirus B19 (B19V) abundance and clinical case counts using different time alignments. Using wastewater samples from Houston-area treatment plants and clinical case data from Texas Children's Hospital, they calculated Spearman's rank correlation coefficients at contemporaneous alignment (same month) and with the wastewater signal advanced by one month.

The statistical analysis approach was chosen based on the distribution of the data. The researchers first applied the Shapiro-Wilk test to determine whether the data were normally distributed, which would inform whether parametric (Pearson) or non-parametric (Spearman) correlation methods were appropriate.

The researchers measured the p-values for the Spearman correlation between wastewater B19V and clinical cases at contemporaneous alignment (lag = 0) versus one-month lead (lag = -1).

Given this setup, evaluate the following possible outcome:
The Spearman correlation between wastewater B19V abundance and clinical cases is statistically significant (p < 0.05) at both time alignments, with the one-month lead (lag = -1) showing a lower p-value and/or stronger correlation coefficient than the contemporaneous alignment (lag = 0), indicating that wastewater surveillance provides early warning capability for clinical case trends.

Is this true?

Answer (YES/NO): YES